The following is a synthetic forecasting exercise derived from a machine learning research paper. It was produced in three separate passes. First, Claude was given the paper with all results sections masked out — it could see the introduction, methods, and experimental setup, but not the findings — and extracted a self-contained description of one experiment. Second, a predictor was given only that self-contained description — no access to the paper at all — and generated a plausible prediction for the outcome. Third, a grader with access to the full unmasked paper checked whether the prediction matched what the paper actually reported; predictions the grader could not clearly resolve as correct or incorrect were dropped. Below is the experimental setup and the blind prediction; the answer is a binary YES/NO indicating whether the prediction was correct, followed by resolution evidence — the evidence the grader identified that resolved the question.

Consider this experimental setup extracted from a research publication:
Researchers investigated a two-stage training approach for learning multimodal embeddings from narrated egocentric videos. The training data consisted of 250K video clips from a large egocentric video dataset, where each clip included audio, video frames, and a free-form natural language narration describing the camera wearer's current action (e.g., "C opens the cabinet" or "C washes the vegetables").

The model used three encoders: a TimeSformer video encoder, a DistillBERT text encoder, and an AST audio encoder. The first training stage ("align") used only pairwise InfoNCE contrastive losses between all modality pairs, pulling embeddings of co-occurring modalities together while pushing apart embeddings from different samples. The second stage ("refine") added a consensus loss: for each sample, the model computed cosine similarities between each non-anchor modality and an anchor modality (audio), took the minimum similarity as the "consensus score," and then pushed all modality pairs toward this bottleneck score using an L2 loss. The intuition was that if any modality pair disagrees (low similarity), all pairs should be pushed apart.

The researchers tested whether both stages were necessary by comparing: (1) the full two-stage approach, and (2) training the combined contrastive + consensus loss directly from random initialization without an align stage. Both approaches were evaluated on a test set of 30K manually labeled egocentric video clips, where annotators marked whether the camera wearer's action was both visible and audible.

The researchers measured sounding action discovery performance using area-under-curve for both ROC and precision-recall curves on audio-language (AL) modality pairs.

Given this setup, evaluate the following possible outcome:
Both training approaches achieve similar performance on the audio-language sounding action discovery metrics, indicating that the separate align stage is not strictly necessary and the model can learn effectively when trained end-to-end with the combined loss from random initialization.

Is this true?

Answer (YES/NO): NO